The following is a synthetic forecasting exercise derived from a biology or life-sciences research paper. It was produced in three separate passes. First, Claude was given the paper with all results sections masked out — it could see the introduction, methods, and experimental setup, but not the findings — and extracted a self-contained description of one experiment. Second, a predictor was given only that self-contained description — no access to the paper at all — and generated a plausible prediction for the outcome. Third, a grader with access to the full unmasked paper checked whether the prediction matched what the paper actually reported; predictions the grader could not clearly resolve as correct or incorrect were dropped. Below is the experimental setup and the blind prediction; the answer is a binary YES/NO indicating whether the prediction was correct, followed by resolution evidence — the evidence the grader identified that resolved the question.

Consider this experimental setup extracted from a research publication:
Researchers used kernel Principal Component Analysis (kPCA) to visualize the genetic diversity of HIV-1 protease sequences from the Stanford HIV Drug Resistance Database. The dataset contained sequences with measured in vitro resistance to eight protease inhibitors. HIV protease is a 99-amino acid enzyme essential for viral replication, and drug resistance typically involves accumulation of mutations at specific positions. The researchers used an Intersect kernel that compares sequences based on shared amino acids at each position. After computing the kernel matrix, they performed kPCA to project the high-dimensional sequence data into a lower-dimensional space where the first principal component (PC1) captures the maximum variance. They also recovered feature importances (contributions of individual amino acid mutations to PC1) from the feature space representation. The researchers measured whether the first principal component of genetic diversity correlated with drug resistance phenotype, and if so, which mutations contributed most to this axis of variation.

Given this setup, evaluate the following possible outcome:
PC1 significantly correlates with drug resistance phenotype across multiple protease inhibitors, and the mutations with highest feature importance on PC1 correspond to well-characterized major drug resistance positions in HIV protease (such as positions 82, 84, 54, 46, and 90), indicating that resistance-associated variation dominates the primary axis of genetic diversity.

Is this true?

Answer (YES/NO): YES